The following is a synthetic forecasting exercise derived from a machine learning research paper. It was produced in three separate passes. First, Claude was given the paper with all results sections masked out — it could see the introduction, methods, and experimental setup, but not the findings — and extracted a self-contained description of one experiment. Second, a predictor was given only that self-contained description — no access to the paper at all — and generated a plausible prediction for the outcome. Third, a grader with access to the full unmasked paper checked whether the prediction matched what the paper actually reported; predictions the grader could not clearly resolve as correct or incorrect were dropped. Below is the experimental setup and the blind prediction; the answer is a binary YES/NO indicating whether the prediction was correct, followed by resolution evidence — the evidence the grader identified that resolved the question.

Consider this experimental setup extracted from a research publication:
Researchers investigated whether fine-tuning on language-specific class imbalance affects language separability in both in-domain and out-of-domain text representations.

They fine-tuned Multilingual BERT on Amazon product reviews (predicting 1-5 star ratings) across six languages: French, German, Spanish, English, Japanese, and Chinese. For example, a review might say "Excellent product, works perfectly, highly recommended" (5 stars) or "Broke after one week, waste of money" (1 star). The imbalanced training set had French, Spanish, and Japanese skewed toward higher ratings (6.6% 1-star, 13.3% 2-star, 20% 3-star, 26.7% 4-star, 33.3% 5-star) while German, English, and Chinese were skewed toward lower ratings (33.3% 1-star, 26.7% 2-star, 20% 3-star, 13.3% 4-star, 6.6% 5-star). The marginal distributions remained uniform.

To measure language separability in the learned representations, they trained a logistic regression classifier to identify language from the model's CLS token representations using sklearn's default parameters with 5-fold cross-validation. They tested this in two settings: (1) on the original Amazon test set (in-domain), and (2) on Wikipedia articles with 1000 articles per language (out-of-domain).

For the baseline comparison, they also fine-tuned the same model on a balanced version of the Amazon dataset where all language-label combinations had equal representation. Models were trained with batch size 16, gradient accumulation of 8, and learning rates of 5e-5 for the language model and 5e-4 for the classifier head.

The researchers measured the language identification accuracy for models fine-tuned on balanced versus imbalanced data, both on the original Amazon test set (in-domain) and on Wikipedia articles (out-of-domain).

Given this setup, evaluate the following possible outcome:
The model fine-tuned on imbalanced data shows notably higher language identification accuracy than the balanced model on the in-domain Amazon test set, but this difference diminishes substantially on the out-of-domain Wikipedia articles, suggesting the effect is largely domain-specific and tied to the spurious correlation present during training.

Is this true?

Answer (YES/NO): NO